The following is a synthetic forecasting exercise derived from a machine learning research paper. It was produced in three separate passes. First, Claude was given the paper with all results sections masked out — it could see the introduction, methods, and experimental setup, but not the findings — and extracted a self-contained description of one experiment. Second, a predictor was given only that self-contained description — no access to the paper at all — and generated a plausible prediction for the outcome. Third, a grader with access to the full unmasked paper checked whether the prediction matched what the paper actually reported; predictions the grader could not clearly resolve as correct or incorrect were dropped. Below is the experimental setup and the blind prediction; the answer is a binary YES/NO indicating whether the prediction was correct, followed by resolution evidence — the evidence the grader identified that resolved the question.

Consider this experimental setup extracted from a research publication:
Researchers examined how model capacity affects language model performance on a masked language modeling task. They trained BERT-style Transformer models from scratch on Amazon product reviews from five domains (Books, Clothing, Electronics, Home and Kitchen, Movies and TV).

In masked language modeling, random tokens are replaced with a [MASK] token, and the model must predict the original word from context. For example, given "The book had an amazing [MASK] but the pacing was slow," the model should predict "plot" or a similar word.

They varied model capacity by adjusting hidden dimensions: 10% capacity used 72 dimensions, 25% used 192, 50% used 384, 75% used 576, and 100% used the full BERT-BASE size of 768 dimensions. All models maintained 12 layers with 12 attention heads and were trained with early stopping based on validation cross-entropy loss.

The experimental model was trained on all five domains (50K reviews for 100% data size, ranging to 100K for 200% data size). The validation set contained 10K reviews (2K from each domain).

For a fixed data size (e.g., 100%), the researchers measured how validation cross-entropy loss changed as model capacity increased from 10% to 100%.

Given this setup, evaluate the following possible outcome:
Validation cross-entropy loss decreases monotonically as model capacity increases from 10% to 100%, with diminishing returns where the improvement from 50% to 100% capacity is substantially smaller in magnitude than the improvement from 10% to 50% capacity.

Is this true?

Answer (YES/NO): NO